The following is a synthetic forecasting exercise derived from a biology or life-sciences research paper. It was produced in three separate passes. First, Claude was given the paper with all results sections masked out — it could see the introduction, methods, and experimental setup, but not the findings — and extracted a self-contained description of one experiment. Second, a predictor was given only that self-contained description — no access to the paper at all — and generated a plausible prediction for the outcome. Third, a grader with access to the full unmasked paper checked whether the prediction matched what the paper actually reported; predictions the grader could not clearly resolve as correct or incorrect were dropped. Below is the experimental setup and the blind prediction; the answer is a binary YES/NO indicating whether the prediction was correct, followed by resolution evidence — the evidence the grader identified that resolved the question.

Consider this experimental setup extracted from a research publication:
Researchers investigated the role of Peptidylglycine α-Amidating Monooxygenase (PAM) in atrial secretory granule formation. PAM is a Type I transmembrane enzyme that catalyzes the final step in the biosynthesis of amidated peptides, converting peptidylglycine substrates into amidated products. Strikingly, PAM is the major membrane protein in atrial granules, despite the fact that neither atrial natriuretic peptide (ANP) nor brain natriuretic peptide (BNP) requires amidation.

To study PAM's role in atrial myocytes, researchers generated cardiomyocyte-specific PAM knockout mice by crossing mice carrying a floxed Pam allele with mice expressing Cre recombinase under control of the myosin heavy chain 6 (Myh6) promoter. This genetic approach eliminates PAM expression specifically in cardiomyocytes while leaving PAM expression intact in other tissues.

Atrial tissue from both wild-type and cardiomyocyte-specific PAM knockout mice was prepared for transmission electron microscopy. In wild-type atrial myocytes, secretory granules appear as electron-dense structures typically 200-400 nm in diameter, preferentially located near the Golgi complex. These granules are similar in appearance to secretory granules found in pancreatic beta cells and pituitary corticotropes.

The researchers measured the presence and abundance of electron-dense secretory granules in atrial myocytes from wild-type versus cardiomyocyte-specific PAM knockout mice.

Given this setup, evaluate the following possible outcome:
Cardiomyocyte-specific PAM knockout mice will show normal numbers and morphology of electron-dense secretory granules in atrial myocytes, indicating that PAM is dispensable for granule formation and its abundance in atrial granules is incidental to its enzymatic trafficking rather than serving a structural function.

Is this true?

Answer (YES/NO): NO